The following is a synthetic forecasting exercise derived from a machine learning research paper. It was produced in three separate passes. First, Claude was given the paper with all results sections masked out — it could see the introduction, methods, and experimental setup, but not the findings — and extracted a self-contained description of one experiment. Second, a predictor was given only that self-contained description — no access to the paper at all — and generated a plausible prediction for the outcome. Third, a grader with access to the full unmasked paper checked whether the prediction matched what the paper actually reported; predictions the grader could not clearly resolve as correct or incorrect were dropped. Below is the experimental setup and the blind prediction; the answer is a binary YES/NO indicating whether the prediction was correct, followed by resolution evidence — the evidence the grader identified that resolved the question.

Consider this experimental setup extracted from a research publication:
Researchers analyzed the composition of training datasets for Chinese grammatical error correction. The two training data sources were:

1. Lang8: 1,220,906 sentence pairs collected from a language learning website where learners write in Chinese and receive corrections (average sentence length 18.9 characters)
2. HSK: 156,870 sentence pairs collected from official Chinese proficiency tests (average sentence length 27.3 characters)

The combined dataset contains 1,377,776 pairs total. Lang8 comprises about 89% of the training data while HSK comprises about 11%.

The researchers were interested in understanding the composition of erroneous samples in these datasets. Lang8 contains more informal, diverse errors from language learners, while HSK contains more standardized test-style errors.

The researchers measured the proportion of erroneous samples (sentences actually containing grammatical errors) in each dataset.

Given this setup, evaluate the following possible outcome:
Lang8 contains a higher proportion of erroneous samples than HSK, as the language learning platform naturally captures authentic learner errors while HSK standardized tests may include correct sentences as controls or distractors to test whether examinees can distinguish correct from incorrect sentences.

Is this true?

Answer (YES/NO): YES